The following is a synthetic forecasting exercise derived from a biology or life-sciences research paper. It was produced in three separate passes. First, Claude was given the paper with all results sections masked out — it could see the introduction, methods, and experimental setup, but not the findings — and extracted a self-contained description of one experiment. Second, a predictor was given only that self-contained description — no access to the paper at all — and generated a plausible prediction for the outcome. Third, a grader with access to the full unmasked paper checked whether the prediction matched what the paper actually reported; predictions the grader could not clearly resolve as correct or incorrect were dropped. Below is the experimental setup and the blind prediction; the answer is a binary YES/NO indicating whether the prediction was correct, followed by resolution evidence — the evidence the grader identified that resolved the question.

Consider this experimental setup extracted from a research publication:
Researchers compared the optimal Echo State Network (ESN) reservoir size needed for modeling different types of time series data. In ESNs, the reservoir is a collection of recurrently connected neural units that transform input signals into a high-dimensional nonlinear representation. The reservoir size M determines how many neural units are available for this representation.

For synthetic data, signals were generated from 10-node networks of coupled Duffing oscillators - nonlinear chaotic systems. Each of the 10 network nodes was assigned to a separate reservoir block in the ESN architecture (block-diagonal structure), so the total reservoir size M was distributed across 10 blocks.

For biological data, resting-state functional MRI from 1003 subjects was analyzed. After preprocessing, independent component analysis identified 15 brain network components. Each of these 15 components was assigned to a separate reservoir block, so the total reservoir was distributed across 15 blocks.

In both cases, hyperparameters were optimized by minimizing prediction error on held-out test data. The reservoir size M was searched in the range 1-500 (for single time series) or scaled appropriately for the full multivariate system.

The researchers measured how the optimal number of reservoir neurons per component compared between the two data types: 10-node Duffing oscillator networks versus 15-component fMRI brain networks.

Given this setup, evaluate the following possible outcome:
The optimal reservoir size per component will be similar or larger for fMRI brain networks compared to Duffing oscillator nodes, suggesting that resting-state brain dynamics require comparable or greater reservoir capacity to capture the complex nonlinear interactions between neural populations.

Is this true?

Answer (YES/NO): NO